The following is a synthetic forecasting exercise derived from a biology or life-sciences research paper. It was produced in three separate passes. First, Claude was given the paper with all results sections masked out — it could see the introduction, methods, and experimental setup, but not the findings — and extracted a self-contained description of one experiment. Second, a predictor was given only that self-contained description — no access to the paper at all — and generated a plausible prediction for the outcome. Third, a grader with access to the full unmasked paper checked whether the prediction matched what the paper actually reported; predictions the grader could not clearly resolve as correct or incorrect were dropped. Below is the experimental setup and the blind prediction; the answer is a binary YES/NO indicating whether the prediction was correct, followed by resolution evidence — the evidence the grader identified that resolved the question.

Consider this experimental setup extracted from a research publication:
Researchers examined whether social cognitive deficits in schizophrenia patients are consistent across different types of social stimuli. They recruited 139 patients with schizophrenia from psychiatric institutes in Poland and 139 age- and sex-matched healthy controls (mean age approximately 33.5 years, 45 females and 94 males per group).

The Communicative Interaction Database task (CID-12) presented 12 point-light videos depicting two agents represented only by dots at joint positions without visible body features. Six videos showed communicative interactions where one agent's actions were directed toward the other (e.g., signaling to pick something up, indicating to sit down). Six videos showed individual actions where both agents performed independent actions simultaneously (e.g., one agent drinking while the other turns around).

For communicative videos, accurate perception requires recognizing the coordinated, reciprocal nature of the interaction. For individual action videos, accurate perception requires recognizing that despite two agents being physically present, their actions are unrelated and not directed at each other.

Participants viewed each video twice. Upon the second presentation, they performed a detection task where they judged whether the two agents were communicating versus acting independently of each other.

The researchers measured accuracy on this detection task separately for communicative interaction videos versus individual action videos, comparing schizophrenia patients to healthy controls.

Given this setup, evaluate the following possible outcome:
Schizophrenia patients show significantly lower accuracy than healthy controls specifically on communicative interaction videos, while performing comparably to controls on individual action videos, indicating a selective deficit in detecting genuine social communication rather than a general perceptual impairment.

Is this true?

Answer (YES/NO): NO